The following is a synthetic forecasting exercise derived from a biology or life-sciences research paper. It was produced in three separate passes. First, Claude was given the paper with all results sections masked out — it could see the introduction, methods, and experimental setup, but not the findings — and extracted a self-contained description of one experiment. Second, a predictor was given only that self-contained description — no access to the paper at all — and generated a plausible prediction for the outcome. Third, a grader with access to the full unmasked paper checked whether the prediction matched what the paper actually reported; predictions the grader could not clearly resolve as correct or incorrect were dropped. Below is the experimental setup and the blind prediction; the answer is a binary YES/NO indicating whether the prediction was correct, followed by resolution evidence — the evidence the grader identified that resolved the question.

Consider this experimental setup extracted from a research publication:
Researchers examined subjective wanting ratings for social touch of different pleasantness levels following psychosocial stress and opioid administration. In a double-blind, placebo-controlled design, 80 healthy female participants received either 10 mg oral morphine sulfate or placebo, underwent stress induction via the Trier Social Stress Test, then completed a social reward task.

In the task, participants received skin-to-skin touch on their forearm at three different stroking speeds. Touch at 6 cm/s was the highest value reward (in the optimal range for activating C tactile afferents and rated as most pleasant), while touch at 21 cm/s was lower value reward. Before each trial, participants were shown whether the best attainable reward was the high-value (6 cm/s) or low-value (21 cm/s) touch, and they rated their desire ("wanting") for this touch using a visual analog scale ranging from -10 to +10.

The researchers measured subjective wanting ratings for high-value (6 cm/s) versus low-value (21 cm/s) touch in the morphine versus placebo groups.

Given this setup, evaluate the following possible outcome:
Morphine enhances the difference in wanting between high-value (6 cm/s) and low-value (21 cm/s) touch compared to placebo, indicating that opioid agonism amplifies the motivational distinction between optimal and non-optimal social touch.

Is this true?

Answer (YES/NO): YES